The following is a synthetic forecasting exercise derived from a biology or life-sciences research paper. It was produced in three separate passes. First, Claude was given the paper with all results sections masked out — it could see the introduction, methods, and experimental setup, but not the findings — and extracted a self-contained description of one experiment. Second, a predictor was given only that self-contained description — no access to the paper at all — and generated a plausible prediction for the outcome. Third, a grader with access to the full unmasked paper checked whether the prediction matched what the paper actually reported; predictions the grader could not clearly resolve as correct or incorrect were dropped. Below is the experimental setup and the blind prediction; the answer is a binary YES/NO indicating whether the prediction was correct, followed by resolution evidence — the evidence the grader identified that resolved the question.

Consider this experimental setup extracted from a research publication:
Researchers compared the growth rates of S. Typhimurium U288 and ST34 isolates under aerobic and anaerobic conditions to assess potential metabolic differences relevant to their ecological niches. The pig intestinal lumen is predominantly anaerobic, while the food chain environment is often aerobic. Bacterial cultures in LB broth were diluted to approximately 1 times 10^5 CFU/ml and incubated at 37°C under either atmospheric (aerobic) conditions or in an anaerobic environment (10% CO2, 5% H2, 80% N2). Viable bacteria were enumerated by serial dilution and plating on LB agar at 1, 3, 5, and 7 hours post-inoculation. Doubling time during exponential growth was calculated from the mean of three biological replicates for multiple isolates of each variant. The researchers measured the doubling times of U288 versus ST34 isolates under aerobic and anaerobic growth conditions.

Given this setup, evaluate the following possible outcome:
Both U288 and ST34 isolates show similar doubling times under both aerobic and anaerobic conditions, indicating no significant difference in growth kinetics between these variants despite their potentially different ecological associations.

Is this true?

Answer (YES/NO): NO